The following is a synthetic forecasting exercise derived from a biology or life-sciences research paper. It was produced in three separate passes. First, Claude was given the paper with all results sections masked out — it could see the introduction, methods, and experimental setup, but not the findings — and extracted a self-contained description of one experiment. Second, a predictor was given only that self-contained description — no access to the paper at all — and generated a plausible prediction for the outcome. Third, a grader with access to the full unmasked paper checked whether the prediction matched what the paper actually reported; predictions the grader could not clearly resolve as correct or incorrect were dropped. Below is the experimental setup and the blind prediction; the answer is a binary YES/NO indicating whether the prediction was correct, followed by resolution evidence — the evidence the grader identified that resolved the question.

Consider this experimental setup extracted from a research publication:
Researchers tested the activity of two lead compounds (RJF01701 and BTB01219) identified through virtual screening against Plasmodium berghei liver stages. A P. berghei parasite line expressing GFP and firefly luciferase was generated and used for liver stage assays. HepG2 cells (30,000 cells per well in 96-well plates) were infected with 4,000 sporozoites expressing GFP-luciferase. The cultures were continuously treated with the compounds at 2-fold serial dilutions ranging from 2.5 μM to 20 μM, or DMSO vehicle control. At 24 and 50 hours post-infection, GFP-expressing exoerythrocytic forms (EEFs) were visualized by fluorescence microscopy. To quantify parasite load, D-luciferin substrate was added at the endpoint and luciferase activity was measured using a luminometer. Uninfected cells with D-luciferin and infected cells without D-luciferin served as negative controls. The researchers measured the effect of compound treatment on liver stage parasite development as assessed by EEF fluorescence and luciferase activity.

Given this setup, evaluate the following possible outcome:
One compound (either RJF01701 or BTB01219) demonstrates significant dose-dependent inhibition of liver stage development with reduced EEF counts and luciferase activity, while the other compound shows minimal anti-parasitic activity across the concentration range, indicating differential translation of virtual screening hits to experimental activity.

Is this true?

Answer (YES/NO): NO